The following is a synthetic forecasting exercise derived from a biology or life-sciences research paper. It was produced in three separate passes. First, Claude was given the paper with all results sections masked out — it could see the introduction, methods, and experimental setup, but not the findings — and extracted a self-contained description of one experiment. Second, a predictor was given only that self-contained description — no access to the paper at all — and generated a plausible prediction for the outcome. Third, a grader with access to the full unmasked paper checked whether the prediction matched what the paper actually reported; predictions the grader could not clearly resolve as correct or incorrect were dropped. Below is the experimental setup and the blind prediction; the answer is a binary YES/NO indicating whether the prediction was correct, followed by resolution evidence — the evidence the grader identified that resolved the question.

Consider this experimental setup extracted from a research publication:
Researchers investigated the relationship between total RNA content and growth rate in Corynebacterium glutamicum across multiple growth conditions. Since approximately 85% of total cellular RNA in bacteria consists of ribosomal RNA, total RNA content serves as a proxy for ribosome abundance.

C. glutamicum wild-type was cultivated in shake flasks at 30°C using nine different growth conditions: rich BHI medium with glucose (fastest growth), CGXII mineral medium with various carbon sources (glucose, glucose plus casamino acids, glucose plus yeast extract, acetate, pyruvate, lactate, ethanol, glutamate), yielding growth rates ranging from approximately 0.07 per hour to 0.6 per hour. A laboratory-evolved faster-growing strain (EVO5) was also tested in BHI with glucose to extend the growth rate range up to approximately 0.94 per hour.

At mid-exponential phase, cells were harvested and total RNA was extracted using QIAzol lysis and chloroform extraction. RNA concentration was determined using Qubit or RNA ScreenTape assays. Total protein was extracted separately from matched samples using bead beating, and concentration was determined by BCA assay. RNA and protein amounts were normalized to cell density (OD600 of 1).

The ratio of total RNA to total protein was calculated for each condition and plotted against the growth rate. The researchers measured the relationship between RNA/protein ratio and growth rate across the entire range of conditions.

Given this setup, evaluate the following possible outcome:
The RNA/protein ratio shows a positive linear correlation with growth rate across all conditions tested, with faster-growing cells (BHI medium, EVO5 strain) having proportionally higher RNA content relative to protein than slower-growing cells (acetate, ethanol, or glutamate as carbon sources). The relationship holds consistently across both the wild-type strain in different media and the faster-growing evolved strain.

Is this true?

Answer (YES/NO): NO